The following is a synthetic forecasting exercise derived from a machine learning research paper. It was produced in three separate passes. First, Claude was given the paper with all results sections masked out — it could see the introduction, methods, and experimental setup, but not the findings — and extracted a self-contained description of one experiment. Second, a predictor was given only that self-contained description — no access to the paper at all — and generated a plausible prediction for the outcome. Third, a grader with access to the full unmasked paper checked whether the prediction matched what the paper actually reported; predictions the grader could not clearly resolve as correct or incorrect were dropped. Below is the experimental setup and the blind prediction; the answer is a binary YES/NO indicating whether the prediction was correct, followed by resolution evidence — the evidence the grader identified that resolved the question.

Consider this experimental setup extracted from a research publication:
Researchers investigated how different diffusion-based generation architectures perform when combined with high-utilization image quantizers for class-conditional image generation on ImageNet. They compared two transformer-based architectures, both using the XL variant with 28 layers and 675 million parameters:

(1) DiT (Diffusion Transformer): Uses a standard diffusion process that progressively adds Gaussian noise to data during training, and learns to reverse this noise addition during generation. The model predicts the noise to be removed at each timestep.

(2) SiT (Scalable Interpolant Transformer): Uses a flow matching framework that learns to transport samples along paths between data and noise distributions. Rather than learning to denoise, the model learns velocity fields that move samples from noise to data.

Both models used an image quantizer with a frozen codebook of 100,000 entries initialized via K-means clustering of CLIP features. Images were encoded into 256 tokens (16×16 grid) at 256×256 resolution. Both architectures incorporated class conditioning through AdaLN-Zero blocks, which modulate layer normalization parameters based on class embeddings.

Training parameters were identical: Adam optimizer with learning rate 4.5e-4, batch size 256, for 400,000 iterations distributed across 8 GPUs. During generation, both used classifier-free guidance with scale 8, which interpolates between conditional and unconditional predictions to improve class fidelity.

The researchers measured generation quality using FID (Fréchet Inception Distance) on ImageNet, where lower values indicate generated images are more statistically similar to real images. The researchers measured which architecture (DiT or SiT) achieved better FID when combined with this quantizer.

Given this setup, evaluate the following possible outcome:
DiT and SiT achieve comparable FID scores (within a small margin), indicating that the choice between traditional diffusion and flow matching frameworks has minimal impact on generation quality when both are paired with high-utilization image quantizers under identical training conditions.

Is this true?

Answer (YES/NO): NO